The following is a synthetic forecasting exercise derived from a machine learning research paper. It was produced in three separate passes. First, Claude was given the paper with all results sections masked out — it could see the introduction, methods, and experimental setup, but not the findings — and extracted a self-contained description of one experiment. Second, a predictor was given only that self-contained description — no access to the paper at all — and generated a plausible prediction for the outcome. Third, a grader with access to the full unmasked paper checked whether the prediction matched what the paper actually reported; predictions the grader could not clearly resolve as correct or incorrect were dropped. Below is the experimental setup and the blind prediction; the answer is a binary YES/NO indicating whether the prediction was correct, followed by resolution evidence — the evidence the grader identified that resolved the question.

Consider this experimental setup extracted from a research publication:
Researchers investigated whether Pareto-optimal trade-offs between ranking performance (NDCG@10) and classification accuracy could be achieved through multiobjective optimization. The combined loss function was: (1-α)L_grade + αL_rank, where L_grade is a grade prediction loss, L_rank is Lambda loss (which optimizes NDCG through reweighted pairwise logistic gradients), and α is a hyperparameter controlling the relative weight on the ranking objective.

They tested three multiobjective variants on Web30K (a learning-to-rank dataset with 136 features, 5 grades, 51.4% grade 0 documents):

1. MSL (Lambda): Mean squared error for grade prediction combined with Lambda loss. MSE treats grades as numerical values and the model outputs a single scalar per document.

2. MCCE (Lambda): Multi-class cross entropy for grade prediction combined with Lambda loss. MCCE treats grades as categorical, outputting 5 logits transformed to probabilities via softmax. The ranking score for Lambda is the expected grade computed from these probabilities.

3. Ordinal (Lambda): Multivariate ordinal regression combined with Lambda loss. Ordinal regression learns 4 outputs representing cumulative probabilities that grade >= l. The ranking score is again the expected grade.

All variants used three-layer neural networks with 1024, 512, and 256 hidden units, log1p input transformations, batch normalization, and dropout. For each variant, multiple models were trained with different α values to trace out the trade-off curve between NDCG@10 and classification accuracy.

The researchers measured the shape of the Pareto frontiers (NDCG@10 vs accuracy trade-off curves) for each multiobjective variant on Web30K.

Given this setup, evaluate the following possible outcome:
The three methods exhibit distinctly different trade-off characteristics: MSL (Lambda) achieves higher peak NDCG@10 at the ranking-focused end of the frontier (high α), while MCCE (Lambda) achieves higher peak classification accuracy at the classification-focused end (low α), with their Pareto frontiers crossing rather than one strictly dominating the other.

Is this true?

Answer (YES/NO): NO